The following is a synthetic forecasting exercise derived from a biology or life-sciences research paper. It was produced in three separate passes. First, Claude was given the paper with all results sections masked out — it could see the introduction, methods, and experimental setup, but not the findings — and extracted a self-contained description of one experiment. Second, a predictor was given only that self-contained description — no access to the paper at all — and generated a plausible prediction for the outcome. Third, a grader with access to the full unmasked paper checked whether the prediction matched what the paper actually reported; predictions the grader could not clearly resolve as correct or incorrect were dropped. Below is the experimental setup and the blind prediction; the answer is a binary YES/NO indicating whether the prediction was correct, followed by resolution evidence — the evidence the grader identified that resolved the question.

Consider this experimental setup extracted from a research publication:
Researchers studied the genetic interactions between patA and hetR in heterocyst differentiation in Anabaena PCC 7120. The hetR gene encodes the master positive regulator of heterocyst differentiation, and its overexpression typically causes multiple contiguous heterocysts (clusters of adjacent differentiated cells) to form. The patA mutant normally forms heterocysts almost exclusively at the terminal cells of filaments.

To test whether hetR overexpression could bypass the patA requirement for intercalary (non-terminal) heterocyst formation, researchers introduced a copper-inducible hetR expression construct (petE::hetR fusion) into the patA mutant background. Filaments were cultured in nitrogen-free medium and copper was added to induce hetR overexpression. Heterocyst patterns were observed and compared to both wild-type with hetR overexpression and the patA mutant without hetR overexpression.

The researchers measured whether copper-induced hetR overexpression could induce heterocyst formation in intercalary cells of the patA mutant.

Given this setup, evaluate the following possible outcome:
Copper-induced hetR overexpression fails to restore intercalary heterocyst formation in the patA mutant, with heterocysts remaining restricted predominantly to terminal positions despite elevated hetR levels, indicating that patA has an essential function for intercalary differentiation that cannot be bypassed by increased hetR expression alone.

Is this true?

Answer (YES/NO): YES